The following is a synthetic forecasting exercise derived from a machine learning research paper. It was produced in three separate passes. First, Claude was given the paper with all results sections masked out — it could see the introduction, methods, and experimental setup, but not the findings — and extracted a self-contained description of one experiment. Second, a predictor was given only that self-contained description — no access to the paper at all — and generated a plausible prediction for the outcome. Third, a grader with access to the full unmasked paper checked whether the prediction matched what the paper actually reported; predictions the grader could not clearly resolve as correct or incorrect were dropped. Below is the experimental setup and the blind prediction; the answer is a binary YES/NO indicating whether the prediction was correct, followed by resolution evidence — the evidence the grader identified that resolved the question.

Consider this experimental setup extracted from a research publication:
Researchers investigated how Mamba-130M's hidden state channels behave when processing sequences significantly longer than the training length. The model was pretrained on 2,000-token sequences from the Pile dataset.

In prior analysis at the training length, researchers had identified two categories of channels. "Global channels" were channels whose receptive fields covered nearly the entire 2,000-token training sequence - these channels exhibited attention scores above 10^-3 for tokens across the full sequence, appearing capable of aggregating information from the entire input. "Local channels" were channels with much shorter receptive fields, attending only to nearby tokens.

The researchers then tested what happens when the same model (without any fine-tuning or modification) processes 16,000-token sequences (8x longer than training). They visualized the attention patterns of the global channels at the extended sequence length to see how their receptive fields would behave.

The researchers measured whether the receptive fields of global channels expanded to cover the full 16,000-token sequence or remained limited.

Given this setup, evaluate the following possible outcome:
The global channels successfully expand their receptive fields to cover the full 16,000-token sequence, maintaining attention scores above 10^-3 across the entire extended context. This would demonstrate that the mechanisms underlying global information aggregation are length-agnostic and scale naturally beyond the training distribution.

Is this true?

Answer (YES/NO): NO